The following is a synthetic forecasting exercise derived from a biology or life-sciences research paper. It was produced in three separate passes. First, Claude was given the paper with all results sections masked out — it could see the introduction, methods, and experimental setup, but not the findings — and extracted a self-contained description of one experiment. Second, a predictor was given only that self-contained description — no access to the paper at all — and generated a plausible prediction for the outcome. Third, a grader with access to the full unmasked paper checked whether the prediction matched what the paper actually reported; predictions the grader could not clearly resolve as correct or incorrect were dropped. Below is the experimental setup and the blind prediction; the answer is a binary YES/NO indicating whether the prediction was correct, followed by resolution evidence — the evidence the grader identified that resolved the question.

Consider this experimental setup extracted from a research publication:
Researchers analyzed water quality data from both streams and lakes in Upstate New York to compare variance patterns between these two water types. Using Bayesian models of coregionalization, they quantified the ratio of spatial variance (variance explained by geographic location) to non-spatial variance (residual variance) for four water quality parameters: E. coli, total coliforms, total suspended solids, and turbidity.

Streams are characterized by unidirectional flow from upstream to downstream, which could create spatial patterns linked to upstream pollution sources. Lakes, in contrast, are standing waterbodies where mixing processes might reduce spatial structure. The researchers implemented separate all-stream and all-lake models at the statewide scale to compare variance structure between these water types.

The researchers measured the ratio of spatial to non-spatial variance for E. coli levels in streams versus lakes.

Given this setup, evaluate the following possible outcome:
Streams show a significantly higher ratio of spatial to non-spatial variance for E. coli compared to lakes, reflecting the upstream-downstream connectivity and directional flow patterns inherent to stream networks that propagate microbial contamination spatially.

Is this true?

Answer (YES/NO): NO